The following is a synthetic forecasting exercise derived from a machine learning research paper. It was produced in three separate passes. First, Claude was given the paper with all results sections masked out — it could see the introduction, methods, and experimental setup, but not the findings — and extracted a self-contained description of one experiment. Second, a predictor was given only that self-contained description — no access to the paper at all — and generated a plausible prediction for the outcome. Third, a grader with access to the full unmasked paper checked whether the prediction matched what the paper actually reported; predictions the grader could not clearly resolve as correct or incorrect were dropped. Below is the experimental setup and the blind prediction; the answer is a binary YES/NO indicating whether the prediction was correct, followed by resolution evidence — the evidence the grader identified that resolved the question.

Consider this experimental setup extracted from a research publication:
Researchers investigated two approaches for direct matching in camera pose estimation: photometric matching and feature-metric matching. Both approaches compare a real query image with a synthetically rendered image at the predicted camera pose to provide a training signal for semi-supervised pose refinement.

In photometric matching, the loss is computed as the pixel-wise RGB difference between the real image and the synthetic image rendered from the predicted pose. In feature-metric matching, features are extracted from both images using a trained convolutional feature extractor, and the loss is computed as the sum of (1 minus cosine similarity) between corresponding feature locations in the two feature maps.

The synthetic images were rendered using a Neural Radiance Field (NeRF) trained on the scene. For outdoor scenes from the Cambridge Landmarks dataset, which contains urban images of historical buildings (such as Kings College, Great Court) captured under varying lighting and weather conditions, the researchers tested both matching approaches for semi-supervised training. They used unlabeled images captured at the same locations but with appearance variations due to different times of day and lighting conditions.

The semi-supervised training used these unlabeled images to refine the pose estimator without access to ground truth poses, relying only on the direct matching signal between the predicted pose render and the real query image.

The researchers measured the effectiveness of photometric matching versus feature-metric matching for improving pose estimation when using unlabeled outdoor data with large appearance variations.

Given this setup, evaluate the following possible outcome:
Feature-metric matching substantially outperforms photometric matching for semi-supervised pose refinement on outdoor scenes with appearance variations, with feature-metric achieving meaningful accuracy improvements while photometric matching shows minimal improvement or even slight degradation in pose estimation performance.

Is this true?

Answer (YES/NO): YES